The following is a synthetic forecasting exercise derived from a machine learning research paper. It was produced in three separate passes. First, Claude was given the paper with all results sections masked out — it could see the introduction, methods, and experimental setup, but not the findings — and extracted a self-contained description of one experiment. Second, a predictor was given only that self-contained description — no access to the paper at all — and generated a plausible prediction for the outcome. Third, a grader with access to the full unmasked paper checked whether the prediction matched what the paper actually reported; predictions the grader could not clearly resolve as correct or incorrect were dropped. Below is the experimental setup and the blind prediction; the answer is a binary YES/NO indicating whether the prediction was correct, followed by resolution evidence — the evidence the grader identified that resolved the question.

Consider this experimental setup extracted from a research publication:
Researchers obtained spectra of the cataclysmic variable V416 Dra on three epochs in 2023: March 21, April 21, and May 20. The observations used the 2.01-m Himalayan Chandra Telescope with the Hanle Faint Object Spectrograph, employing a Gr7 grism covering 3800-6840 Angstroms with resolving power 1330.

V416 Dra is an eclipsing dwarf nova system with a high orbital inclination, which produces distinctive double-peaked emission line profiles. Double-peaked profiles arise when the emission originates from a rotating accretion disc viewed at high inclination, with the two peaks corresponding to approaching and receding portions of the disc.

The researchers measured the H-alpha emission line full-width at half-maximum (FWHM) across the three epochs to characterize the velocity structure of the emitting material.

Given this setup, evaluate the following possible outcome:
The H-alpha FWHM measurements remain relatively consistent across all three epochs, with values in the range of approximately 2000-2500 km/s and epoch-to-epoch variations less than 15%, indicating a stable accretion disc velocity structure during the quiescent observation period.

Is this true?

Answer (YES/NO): NO